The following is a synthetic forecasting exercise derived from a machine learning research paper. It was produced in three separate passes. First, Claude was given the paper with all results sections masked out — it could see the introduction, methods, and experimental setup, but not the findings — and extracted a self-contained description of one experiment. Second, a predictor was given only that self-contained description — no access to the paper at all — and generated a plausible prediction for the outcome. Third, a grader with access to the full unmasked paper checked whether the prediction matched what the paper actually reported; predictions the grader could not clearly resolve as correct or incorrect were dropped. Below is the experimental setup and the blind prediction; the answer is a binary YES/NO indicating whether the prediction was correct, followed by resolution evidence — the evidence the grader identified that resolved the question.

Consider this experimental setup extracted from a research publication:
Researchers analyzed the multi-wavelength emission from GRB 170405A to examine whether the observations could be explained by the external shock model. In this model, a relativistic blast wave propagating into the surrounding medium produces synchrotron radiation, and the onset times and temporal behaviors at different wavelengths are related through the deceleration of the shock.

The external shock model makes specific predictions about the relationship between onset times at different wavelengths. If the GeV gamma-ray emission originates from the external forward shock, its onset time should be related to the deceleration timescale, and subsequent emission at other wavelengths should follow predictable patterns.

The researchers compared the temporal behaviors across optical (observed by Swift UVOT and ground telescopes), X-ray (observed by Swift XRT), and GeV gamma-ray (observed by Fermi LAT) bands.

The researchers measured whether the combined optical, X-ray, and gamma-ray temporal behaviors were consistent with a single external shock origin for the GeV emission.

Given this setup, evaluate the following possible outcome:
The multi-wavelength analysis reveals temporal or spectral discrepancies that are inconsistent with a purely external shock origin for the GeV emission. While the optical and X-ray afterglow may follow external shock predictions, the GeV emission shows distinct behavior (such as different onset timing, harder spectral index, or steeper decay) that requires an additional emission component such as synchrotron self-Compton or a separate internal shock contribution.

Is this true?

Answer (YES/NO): YES